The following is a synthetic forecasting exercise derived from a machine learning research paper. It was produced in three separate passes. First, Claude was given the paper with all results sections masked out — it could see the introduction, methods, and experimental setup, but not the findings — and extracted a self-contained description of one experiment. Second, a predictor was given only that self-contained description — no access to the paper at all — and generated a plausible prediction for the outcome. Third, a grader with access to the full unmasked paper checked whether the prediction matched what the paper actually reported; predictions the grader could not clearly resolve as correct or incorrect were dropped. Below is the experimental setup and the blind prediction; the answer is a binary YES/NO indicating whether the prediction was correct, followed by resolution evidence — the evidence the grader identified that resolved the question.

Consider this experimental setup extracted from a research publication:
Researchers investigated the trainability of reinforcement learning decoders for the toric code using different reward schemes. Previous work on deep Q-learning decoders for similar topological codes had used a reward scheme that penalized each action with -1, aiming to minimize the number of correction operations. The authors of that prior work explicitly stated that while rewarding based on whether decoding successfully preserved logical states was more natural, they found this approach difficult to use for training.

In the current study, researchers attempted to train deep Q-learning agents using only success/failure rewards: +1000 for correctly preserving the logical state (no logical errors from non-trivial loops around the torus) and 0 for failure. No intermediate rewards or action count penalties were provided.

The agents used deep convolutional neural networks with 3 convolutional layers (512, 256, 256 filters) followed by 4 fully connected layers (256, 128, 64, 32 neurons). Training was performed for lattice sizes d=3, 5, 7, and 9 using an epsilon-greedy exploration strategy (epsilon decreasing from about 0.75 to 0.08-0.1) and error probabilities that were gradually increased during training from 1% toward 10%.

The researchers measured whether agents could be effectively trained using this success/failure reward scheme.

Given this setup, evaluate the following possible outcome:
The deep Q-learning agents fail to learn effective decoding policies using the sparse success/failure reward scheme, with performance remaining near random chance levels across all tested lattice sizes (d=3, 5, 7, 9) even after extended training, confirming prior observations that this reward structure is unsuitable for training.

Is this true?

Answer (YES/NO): NO